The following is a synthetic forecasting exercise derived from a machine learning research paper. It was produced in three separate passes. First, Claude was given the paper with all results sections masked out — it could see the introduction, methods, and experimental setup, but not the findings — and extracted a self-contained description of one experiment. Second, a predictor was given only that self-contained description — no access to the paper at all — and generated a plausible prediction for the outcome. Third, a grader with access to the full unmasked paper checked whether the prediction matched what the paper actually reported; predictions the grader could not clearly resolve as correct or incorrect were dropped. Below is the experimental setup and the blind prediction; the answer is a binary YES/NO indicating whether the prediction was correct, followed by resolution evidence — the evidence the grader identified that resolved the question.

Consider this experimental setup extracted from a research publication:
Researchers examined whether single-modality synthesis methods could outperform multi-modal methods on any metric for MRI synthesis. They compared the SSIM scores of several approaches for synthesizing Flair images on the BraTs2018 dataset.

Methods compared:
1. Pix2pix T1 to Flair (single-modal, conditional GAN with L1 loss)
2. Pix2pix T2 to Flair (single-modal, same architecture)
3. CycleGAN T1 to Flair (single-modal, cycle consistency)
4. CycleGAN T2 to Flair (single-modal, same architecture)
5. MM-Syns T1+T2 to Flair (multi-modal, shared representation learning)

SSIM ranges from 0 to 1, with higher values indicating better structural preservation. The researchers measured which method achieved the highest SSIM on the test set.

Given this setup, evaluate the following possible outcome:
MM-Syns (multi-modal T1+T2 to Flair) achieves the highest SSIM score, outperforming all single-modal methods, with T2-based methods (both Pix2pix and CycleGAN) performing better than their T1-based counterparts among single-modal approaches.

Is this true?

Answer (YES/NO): NO